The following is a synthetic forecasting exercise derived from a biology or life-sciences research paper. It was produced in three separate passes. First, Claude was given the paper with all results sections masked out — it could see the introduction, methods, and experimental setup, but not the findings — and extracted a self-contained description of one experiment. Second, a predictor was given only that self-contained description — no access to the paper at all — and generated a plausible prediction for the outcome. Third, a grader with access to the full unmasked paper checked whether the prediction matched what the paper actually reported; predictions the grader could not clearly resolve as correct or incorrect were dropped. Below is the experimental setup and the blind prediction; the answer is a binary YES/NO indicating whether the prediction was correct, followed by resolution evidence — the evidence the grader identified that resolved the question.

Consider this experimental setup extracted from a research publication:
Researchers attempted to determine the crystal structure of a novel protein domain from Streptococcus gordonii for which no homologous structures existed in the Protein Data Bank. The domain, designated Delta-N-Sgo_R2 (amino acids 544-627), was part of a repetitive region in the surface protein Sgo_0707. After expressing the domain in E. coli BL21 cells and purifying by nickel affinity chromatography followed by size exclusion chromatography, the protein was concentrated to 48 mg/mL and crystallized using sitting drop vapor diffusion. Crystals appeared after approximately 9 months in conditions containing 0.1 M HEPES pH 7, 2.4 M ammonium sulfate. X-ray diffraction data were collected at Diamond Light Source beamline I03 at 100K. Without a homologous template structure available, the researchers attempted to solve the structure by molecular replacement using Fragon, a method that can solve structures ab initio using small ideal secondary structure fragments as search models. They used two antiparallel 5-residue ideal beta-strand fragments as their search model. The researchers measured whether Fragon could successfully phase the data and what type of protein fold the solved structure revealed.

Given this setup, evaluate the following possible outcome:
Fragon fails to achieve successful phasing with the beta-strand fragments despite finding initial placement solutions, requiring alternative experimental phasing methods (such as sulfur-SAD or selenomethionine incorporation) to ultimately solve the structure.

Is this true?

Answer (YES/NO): NO